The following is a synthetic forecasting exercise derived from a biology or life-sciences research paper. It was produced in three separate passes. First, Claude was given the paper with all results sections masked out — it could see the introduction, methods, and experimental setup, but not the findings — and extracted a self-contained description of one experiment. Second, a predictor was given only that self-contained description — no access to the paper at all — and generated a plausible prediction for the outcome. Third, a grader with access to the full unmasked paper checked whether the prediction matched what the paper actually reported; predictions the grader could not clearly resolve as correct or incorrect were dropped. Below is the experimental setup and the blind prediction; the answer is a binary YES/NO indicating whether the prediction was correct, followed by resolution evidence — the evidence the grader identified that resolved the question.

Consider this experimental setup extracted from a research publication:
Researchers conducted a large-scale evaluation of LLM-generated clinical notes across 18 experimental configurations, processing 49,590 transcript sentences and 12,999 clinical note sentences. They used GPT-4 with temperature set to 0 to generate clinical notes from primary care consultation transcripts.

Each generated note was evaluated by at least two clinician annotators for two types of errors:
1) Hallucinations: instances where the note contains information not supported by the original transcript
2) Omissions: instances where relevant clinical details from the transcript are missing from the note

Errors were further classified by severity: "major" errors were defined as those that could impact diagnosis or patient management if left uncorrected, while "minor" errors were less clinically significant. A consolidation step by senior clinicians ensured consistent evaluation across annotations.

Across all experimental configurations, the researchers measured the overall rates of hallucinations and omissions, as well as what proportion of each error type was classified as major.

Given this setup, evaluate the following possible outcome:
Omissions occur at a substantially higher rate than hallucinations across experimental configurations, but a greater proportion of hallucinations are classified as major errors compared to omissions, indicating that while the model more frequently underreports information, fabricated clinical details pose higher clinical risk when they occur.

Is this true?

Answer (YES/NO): YES